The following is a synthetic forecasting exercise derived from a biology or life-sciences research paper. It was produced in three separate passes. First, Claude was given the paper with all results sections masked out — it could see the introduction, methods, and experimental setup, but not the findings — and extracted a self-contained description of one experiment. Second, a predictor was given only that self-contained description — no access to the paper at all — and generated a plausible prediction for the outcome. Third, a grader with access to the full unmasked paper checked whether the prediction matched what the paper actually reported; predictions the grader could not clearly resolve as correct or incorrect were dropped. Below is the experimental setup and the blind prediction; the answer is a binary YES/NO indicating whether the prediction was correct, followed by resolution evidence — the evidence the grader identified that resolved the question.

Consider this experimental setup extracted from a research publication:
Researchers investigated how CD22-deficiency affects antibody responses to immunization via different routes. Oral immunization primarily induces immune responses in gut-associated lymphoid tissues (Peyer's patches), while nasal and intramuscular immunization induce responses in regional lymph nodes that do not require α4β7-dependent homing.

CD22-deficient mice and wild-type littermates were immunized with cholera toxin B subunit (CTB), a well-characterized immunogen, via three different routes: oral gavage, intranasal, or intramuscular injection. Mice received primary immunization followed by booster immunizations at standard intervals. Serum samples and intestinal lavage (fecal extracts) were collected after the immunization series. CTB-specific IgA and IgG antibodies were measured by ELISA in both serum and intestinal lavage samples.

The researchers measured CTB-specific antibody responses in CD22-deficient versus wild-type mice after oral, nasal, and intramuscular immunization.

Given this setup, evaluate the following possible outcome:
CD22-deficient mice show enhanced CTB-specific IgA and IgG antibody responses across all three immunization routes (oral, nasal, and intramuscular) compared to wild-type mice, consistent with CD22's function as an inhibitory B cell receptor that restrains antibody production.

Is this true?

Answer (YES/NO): NO